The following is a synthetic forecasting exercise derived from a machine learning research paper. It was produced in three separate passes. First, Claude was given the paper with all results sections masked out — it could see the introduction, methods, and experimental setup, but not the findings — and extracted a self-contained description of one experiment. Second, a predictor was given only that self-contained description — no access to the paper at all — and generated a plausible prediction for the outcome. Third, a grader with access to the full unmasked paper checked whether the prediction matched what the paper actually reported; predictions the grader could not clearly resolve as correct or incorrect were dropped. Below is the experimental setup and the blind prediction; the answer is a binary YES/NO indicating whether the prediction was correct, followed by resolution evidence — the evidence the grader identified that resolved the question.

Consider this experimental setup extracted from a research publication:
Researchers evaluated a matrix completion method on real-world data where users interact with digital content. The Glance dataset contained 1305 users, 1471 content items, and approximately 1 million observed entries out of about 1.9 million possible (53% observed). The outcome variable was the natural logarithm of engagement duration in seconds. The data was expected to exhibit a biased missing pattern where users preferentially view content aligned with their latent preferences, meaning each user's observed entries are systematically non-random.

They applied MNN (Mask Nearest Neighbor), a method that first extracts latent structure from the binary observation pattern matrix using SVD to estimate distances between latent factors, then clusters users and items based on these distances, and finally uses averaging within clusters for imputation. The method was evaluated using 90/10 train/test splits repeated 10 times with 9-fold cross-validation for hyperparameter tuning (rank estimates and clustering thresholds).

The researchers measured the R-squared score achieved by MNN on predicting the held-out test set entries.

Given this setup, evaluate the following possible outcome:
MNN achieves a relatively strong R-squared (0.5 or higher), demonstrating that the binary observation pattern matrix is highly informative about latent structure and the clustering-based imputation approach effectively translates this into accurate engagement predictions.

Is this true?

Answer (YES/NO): NO